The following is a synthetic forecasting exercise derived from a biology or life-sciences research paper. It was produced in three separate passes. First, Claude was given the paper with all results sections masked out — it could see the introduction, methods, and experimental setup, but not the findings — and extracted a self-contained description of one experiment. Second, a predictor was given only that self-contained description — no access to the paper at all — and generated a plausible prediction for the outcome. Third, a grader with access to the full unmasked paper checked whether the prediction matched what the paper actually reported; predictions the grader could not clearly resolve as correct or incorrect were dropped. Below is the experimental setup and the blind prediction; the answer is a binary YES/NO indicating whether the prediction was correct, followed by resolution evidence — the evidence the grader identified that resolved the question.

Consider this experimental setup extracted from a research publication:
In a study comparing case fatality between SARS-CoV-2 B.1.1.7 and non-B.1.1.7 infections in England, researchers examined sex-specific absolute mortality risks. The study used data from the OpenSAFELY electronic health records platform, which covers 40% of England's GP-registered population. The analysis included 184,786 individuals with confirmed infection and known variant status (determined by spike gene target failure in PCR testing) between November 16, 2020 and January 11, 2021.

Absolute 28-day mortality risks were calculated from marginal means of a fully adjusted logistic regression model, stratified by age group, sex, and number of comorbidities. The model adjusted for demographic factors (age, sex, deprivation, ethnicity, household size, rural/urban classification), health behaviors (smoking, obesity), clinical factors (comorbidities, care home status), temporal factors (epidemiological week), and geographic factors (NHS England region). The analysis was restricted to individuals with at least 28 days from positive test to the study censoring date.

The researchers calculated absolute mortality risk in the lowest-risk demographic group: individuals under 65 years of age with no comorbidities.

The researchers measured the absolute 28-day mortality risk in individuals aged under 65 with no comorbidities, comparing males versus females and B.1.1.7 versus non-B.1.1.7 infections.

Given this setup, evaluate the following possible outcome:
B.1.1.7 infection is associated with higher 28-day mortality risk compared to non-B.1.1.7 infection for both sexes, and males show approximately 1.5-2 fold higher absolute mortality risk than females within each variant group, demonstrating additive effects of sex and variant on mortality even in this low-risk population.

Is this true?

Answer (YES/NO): YES